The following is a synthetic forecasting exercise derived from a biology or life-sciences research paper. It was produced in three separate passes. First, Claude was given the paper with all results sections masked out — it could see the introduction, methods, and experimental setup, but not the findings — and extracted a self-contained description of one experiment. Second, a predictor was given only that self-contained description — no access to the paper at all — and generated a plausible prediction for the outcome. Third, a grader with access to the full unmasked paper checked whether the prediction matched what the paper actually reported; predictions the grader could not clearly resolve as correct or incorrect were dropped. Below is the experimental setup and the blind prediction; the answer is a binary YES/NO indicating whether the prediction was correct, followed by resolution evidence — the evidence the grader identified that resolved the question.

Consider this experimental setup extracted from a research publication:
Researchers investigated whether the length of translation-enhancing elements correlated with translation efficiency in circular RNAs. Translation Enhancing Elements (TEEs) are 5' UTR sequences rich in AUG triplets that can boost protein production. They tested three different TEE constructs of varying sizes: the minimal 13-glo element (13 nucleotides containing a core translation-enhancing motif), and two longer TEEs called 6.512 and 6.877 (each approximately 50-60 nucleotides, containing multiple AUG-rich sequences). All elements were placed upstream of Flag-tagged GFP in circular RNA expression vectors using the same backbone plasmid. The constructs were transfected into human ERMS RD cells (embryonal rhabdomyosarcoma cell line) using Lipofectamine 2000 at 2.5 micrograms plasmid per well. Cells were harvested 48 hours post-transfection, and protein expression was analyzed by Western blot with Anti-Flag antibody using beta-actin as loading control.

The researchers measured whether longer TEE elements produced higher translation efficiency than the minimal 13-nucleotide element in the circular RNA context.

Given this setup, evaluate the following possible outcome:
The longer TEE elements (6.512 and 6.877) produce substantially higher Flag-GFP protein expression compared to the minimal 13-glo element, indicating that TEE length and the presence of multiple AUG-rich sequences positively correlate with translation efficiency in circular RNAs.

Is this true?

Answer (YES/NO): NO